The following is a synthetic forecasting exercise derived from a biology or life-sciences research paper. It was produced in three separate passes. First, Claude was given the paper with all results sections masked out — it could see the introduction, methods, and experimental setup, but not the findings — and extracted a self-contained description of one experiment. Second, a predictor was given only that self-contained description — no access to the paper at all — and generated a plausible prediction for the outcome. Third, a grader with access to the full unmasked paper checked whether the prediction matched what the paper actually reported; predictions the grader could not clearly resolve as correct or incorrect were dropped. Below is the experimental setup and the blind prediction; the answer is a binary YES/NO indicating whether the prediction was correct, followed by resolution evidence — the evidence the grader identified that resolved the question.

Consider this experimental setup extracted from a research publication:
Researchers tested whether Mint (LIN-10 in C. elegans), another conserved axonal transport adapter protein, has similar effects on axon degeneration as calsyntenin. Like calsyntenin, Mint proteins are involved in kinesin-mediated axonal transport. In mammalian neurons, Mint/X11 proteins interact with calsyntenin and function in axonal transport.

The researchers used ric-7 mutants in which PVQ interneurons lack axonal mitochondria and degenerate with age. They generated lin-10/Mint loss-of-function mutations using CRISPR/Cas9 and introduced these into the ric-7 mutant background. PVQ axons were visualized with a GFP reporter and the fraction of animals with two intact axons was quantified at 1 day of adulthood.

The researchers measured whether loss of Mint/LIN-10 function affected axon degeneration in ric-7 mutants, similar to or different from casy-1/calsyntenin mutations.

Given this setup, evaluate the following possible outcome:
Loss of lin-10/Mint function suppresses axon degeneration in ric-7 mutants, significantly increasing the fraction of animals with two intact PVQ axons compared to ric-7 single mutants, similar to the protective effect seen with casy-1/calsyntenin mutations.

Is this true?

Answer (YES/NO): YES